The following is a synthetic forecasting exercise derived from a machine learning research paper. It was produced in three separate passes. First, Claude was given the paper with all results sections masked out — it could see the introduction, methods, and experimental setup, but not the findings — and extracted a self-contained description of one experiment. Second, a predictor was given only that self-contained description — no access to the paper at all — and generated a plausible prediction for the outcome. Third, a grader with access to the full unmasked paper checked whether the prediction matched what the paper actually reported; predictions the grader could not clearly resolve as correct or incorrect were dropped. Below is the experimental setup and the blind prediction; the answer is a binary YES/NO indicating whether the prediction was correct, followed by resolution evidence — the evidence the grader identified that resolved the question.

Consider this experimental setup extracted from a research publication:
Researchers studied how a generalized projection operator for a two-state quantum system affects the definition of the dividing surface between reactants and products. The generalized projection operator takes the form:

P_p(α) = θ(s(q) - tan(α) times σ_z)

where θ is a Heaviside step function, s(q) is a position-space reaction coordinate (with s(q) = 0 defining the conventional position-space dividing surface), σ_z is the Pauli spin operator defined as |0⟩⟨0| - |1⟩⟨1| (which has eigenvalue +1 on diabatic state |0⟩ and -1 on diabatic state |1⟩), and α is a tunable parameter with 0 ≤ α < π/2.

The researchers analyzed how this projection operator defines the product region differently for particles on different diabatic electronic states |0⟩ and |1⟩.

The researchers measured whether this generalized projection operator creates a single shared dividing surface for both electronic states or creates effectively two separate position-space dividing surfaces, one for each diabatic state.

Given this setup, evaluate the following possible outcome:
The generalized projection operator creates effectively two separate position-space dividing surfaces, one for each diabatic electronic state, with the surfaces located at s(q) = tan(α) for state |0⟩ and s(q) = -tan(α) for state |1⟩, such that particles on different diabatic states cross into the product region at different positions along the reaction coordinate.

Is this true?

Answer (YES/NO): YES